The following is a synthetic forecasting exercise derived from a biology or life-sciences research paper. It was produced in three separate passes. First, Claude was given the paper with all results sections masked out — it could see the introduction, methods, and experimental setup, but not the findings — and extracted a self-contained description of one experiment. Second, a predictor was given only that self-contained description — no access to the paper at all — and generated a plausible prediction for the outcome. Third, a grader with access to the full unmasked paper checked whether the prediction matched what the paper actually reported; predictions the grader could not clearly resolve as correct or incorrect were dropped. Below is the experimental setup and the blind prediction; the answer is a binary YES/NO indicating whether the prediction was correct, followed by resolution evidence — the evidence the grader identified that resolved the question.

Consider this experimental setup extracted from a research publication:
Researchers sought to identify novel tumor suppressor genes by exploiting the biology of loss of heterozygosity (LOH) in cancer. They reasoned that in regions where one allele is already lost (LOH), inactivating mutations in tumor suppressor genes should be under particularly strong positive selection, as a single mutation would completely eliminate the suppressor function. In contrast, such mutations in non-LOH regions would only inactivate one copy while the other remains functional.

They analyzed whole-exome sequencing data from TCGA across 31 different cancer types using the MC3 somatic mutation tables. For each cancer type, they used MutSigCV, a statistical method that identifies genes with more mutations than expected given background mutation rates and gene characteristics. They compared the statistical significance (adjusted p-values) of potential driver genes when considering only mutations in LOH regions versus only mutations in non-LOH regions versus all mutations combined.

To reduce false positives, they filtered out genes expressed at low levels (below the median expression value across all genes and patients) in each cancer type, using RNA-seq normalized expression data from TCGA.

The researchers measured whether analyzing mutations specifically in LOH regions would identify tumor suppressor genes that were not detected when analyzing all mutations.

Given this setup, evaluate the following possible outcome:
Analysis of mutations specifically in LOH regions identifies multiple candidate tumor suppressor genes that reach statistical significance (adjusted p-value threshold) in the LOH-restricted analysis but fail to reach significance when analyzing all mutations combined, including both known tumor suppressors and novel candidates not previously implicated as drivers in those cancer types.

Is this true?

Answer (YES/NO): YES